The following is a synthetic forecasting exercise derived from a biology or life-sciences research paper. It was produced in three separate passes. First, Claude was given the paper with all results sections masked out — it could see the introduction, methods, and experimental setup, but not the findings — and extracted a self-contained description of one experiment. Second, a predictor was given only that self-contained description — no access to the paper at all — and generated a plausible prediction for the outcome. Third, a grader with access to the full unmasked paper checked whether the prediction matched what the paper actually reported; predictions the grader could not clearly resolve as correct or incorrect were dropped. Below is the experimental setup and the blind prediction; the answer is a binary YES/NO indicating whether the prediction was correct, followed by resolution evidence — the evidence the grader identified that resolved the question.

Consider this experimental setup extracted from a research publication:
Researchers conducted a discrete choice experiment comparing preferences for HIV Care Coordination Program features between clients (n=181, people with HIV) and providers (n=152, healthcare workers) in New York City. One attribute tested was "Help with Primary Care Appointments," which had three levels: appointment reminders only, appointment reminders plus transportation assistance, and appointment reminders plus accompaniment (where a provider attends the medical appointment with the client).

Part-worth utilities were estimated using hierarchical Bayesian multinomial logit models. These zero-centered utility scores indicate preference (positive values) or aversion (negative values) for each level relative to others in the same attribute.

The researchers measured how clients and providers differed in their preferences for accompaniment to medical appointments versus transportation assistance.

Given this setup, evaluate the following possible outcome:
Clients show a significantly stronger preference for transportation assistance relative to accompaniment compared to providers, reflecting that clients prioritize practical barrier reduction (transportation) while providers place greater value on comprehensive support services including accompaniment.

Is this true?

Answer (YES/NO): YES